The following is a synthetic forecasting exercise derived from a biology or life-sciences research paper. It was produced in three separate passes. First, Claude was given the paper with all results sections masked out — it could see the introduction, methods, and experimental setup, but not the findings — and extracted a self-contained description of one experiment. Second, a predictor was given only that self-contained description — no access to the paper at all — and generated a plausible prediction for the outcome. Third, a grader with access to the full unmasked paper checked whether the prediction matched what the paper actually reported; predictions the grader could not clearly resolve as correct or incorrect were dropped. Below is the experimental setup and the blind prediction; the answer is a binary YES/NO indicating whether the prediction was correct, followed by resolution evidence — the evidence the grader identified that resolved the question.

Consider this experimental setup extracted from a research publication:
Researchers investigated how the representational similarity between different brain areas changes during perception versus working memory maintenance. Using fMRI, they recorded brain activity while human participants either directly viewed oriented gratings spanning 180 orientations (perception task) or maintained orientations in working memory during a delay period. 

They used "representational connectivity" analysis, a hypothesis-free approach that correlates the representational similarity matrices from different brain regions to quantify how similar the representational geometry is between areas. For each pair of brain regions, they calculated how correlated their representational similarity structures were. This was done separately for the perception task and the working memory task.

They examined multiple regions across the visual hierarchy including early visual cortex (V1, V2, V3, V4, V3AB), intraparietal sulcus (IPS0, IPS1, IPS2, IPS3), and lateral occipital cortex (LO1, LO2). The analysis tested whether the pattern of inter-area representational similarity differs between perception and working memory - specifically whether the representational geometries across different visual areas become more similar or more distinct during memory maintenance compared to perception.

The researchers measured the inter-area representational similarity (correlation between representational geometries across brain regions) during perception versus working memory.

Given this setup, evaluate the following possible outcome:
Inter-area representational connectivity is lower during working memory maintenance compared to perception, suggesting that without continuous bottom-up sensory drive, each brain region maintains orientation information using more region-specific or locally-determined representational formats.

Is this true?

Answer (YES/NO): NO